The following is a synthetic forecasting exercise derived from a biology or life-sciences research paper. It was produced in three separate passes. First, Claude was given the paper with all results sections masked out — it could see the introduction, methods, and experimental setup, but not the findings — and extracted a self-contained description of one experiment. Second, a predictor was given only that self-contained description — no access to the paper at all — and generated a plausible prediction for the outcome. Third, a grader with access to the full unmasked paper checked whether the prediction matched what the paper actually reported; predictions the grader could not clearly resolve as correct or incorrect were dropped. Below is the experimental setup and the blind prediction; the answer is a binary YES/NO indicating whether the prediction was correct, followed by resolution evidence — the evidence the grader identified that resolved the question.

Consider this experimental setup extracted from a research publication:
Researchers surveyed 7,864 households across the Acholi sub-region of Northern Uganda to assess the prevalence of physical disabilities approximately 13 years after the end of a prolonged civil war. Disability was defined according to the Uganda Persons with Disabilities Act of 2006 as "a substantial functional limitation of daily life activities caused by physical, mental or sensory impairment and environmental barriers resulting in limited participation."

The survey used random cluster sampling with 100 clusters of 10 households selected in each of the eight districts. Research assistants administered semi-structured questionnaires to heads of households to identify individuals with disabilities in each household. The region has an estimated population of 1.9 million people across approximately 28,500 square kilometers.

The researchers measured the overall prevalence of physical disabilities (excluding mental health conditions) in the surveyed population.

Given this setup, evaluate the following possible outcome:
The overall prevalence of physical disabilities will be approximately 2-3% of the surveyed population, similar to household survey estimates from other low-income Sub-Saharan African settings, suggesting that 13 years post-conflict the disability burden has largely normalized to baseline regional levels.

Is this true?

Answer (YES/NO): NO